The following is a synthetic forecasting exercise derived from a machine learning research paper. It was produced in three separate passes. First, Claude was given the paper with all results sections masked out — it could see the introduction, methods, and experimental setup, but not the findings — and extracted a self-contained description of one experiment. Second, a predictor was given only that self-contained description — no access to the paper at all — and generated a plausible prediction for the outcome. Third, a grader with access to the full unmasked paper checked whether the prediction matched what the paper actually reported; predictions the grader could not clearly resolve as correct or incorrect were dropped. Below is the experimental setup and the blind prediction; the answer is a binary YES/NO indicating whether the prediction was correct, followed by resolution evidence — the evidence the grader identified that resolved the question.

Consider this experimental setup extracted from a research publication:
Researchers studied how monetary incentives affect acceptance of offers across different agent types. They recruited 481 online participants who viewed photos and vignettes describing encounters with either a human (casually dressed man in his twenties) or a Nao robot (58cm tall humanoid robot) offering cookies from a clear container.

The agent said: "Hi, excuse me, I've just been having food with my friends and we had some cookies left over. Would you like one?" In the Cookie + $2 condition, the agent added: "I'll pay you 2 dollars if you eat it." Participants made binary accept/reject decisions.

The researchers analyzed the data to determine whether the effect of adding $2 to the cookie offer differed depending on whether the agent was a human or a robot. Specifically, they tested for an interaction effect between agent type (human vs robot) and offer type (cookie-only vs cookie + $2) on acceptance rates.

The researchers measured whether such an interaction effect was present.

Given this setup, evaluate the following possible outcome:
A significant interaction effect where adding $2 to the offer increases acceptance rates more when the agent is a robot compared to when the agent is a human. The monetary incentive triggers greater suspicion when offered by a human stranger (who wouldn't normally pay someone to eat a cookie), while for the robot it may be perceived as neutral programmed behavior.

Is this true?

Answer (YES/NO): NO